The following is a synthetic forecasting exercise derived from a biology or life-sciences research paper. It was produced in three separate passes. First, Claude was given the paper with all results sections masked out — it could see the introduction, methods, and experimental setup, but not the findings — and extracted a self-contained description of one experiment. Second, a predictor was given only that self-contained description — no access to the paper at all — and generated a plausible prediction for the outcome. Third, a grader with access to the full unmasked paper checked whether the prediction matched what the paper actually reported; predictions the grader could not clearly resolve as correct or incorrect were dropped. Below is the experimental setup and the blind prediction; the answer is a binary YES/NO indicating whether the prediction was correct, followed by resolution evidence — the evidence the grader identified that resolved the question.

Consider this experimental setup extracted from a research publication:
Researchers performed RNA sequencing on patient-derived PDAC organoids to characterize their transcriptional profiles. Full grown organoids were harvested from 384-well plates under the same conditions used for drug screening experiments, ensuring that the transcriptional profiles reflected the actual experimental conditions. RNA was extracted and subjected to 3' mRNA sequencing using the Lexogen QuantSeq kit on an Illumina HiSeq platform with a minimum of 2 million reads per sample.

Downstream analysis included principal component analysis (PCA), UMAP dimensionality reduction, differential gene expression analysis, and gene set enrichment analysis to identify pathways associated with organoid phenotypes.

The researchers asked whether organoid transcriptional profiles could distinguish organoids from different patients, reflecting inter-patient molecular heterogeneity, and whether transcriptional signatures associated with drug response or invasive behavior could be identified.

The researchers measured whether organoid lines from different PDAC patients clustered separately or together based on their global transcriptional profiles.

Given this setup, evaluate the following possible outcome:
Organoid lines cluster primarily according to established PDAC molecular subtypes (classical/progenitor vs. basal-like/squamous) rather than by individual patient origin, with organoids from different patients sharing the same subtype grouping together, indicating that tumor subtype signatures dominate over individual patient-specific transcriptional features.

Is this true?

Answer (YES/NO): NO